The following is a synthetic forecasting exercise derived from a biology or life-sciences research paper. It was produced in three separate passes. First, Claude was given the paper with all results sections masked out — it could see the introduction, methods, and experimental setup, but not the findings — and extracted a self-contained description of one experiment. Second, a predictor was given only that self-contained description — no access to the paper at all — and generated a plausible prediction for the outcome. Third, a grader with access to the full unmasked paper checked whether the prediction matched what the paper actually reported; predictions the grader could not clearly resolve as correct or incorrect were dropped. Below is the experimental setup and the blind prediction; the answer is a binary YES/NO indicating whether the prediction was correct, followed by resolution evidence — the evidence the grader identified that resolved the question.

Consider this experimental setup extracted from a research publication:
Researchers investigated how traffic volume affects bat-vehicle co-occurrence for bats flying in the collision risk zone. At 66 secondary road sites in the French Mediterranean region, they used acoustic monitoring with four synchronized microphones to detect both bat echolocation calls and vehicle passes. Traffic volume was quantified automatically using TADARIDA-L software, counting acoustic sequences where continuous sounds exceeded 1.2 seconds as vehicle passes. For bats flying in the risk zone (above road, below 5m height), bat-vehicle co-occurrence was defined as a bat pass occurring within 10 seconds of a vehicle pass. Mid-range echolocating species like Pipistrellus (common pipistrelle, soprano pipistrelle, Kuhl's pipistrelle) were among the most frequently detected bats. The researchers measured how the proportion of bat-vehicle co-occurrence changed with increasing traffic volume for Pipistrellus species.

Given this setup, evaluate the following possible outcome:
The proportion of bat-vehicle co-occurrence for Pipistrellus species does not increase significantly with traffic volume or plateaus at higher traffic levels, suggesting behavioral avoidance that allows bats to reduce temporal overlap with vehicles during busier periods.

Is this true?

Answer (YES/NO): NO